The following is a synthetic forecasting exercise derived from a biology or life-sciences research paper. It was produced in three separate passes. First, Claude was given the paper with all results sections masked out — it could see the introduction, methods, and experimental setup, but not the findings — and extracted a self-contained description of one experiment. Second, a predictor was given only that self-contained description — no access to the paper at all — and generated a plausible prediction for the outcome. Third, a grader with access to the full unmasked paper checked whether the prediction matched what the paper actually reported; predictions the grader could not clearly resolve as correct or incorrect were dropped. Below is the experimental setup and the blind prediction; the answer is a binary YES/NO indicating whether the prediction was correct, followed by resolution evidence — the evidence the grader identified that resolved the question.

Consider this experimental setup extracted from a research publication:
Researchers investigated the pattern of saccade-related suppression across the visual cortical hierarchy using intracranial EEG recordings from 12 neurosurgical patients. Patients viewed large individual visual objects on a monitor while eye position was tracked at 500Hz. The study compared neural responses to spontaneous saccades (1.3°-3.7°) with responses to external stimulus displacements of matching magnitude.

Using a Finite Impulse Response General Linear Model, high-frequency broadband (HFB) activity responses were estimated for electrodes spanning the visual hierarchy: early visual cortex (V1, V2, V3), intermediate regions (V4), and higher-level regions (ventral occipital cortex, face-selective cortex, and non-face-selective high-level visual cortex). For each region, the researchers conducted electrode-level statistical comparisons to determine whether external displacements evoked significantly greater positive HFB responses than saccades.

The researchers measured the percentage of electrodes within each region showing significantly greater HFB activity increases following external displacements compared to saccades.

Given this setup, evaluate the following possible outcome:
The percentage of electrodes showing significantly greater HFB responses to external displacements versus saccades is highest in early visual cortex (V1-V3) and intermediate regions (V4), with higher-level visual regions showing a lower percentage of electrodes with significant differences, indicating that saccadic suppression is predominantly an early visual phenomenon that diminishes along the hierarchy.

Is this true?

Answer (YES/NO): NO